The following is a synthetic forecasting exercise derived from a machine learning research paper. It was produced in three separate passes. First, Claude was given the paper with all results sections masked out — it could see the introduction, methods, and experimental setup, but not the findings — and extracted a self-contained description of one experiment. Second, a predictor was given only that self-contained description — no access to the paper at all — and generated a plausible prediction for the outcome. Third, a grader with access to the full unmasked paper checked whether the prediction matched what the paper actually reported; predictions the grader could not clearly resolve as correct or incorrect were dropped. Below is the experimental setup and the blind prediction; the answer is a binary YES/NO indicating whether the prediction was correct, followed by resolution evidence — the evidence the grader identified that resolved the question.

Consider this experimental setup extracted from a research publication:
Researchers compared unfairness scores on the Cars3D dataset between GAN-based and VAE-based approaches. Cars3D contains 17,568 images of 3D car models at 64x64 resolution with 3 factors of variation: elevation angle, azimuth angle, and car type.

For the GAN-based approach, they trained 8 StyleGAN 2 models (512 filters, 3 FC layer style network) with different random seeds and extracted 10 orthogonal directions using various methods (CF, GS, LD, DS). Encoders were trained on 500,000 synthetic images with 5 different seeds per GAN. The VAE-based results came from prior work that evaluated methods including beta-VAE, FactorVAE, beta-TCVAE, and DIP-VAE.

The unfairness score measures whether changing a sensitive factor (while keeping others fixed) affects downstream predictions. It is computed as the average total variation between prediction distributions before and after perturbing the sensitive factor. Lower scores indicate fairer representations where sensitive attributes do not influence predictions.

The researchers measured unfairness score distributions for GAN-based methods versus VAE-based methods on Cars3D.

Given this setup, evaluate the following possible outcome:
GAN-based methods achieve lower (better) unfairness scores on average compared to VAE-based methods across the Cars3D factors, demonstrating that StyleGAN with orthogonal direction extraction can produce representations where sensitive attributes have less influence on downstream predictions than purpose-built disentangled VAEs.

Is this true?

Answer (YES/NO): YES